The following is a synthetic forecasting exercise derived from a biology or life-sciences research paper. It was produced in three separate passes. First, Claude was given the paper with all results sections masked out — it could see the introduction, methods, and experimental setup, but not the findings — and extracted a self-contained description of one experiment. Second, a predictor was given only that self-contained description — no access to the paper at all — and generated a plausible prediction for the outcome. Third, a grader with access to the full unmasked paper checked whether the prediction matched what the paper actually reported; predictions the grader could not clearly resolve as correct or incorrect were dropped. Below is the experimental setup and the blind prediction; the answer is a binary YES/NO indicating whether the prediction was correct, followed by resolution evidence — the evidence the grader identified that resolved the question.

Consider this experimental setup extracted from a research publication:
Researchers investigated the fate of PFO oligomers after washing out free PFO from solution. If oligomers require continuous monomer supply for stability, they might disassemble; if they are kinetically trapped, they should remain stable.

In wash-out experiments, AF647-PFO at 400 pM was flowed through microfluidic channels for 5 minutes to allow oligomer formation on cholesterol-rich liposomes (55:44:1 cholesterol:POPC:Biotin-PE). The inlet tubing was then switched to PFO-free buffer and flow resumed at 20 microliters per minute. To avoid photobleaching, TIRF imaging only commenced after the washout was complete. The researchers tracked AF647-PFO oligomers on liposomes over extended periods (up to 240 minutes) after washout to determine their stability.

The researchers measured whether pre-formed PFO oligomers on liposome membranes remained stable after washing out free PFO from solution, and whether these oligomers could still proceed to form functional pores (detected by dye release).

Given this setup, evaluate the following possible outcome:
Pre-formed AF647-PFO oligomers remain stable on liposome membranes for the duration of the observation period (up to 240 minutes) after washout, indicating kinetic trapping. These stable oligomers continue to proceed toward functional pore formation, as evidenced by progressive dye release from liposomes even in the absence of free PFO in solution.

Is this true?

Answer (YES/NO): YES